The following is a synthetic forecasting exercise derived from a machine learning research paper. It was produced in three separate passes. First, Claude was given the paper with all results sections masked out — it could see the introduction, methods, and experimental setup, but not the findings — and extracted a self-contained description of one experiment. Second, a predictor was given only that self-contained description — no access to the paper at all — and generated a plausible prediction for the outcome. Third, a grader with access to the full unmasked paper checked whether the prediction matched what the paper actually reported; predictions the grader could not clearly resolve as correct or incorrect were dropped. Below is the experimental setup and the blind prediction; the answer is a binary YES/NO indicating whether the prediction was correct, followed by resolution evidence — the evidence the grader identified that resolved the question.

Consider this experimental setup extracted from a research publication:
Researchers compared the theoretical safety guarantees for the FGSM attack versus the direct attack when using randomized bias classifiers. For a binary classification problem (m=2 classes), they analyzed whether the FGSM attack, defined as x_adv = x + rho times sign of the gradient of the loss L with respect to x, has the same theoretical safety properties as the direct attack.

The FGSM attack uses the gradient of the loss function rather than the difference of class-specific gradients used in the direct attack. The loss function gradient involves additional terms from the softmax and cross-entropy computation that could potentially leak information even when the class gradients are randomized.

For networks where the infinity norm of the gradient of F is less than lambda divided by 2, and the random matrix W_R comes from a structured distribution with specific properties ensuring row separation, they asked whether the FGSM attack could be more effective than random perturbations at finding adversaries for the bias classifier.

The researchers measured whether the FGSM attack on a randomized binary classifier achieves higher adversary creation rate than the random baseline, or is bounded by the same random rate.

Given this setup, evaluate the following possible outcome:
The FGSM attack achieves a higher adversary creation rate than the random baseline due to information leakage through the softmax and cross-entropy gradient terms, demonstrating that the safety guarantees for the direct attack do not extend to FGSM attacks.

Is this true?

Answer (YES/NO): NO